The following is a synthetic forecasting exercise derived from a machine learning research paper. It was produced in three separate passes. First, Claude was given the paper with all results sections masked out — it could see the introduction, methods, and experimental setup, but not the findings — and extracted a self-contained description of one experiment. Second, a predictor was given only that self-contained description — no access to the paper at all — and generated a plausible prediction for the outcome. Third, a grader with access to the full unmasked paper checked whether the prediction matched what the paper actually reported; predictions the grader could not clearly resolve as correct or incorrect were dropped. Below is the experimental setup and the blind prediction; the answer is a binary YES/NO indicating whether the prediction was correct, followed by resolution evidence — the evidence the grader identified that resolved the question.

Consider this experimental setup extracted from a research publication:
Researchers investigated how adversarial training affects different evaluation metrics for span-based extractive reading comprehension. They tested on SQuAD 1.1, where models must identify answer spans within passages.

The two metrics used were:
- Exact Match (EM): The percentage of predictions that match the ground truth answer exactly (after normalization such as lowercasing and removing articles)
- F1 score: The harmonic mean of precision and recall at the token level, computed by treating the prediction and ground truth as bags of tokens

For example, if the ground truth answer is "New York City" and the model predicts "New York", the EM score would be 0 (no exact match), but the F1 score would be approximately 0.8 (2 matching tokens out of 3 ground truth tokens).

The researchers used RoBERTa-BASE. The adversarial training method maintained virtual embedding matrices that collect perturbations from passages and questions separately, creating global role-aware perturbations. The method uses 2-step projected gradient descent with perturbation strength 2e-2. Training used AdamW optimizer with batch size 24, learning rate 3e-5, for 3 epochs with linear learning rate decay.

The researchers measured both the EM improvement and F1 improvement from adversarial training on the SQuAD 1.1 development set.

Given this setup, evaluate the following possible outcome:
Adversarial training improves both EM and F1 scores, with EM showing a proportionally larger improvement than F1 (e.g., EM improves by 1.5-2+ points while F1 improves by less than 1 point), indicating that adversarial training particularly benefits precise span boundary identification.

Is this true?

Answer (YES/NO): NO